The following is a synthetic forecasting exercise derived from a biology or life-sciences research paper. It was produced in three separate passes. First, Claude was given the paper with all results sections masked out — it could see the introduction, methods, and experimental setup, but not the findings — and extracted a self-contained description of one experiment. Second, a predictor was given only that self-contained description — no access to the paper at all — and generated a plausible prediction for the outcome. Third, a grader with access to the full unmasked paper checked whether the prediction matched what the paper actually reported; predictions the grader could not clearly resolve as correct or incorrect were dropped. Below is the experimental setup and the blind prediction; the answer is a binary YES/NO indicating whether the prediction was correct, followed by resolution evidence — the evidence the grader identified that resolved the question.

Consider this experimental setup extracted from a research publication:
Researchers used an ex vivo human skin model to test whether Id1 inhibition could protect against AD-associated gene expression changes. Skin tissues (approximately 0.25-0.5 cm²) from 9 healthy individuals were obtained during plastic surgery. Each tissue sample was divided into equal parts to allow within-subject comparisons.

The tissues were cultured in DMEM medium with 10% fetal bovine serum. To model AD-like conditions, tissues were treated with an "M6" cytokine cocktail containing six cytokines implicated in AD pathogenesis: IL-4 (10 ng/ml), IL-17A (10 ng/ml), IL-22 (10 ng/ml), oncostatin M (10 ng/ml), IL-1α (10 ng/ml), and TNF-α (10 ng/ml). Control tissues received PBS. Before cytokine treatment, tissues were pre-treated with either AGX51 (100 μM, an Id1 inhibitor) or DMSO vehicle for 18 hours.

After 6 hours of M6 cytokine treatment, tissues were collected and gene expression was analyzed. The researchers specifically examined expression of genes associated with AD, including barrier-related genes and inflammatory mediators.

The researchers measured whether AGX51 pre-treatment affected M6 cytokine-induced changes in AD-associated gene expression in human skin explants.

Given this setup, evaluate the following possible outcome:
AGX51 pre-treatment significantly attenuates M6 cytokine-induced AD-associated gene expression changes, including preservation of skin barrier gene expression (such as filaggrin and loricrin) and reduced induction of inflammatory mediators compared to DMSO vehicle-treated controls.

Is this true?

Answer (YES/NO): NO